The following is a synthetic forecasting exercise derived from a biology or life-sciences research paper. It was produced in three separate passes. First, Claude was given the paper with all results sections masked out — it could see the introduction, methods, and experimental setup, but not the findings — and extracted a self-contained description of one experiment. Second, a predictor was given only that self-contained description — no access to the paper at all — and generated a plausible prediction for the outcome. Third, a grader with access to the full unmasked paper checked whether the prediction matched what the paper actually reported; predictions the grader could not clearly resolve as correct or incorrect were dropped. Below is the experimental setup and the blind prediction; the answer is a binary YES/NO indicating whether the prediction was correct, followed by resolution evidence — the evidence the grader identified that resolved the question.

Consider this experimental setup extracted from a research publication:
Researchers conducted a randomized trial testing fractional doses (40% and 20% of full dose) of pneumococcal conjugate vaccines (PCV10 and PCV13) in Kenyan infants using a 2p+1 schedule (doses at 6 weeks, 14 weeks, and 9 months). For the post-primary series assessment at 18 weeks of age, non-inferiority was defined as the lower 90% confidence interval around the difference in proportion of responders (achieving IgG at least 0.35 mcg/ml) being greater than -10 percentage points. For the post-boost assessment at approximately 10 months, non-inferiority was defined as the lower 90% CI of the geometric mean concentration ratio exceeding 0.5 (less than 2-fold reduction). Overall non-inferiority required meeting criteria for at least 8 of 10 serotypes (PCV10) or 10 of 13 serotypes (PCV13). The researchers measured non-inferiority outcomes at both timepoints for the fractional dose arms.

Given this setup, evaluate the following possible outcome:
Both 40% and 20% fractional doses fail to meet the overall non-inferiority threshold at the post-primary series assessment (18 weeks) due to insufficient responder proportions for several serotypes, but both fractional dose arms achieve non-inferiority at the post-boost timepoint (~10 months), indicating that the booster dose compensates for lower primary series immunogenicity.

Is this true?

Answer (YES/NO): NO